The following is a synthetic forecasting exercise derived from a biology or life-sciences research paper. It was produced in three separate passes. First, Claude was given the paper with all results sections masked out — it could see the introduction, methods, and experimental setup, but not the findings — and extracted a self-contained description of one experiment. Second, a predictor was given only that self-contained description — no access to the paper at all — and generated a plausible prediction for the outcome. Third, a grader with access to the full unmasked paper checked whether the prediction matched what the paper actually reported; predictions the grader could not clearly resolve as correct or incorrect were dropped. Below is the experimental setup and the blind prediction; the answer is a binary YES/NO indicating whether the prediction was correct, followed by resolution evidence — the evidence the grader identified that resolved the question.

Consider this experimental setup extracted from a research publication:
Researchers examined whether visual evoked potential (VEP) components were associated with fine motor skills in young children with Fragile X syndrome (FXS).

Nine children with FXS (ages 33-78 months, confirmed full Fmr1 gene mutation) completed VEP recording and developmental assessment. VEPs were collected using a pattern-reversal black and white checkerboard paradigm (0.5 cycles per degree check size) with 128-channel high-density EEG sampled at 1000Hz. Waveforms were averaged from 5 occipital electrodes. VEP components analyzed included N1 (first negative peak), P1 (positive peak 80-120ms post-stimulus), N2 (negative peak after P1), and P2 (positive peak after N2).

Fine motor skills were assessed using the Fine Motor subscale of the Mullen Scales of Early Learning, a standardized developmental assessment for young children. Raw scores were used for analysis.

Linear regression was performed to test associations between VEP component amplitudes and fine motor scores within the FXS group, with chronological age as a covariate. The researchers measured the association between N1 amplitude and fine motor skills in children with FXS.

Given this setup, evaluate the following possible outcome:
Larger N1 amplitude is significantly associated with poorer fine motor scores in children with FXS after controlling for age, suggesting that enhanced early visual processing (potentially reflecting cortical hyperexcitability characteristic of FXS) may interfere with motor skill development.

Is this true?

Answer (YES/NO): NO